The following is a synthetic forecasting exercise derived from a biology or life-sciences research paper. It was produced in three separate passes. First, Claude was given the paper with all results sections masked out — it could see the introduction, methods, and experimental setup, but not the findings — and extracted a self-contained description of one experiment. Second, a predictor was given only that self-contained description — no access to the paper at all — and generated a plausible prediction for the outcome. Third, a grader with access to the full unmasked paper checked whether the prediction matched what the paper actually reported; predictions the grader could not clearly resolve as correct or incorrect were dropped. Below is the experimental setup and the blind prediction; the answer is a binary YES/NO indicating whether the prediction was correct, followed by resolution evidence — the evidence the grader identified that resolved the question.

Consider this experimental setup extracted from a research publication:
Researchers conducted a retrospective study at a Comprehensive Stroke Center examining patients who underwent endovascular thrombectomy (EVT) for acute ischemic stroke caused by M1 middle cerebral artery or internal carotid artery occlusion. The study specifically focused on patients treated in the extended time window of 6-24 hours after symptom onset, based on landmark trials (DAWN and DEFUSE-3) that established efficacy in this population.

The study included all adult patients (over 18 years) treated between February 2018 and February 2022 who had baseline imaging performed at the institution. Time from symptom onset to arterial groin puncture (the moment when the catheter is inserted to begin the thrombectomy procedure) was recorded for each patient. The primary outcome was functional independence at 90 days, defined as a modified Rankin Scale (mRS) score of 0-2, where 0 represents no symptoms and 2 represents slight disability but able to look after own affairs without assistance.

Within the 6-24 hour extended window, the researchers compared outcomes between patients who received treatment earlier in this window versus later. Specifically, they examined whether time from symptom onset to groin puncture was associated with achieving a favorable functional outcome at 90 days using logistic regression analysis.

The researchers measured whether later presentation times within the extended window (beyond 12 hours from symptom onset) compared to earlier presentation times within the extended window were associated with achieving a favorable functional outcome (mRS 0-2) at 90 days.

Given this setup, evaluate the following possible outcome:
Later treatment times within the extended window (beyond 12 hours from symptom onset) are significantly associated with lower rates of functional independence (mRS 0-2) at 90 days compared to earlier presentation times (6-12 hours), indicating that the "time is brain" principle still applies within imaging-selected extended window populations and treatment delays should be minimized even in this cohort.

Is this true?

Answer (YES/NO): NO